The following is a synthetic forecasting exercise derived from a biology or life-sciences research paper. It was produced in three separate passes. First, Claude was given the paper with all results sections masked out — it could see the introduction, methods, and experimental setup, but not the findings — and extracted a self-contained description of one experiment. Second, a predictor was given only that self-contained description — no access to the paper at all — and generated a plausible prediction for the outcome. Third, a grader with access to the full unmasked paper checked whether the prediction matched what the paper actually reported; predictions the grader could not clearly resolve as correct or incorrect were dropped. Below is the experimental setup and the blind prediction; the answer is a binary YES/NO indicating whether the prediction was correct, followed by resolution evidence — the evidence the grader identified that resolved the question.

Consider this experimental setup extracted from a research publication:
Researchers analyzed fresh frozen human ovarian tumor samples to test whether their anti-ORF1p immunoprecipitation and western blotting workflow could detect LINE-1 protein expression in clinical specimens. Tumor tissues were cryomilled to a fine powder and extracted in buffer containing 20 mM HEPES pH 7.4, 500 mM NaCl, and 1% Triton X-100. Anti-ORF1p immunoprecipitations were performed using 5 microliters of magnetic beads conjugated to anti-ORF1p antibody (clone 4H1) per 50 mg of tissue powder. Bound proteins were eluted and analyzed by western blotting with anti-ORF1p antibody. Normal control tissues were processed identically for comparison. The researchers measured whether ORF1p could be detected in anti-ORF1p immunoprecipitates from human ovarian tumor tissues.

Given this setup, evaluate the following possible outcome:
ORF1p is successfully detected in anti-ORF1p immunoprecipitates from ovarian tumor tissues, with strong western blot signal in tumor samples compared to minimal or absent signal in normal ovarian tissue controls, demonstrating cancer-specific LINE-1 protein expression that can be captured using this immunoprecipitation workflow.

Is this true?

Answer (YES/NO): YES